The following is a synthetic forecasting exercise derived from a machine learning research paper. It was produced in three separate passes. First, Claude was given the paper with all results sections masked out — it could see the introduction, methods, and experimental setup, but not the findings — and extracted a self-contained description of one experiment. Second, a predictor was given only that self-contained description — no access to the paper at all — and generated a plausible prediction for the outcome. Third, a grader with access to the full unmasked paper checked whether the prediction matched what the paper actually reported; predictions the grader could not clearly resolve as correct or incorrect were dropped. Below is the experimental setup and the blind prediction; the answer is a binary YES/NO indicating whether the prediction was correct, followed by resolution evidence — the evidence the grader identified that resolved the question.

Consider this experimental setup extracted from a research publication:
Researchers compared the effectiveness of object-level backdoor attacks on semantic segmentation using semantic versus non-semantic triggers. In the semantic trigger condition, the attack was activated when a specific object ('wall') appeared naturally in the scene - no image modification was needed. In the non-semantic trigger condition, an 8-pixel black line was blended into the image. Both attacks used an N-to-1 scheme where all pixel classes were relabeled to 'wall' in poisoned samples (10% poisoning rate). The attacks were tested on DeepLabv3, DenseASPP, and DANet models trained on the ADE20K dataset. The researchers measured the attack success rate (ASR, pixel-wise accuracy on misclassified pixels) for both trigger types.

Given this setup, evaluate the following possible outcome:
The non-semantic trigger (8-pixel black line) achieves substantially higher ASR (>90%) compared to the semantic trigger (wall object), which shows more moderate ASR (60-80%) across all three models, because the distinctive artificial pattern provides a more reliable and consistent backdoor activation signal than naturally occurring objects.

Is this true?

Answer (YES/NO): NO